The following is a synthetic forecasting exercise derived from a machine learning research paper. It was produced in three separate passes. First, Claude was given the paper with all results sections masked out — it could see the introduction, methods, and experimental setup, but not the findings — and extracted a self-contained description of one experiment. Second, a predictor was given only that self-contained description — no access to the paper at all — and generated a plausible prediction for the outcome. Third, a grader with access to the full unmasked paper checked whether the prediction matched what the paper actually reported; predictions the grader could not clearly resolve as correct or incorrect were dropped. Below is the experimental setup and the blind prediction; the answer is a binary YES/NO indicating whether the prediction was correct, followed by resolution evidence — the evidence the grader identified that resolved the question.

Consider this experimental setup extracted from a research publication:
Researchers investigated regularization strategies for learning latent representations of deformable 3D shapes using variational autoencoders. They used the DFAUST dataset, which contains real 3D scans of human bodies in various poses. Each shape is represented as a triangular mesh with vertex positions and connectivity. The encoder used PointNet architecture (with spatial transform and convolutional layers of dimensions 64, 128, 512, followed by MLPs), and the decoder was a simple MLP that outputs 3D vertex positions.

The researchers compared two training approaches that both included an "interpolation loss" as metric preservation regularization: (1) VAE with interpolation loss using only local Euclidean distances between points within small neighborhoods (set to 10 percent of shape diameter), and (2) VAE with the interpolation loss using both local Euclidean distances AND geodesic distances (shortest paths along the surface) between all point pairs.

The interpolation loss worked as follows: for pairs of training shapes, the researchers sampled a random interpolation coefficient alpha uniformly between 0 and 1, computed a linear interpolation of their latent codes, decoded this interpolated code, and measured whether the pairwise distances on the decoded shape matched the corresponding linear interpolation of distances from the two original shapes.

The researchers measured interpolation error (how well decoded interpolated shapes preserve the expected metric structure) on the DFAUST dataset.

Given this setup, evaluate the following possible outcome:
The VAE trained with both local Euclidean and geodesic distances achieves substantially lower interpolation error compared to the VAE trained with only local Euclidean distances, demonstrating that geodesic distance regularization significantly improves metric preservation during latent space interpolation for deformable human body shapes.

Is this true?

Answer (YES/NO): YES